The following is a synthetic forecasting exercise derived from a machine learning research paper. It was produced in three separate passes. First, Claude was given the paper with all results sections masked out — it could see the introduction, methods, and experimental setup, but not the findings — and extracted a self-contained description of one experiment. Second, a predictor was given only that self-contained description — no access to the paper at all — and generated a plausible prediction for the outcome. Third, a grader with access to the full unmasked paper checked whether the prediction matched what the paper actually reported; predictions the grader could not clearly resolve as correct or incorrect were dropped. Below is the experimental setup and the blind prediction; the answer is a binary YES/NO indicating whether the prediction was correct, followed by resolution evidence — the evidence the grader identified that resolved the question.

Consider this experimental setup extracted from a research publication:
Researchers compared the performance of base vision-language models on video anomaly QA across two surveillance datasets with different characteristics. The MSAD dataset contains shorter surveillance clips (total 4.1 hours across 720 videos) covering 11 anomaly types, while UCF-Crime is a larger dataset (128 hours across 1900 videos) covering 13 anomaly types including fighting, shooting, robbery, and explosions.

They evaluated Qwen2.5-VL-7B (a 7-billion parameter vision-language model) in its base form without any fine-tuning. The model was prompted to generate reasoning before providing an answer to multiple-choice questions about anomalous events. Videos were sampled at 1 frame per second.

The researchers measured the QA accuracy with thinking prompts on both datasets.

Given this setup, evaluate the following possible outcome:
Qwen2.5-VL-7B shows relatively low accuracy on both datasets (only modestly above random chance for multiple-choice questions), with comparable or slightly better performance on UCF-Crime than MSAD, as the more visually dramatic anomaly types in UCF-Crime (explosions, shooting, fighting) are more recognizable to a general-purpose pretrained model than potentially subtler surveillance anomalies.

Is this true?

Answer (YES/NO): NO